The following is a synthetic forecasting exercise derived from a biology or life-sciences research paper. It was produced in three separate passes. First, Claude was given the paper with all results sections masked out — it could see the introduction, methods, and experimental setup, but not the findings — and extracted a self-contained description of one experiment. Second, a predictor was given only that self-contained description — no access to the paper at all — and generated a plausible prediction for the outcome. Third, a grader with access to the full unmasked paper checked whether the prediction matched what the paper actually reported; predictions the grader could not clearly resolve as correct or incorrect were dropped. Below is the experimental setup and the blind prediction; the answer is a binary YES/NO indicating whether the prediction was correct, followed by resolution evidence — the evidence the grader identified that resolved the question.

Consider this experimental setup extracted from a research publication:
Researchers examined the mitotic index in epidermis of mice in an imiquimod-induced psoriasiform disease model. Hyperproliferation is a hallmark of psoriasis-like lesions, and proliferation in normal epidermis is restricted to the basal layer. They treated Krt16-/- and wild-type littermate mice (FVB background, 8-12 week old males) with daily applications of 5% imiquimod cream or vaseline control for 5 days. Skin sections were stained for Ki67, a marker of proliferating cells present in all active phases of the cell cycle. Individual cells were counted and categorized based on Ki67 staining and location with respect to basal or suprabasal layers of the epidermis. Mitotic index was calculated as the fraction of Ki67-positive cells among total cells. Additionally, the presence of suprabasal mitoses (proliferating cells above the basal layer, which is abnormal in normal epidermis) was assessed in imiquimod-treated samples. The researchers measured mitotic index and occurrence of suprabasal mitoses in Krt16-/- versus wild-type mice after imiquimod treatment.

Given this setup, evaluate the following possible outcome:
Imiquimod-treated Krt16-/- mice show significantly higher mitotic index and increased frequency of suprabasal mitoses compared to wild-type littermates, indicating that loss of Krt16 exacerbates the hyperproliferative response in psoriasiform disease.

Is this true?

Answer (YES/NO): YES